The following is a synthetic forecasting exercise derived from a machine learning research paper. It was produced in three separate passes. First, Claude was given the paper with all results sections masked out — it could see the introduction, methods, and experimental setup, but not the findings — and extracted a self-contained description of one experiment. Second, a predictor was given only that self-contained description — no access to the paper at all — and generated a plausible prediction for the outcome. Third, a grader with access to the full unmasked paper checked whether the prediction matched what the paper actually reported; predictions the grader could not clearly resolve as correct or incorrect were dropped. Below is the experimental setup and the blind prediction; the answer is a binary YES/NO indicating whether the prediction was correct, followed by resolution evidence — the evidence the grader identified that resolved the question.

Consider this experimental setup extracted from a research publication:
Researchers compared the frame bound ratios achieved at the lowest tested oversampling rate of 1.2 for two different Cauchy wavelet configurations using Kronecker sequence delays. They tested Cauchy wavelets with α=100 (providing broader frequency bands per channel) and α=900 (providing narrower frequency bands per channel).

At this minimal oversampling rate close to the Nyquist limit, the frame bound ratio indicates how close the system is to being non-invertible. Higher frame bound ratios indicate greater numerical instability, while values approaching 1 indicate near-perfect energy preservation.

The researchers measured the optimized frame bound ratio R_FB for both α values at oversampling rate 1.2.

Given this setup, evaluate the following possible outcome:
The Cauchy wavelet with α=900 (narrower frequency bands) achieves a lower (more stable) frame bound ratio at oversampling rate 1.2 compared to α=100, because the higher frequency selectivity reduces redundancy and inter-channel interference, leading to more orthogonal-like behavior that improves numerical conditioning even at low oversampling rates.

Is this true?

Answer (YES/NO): YES